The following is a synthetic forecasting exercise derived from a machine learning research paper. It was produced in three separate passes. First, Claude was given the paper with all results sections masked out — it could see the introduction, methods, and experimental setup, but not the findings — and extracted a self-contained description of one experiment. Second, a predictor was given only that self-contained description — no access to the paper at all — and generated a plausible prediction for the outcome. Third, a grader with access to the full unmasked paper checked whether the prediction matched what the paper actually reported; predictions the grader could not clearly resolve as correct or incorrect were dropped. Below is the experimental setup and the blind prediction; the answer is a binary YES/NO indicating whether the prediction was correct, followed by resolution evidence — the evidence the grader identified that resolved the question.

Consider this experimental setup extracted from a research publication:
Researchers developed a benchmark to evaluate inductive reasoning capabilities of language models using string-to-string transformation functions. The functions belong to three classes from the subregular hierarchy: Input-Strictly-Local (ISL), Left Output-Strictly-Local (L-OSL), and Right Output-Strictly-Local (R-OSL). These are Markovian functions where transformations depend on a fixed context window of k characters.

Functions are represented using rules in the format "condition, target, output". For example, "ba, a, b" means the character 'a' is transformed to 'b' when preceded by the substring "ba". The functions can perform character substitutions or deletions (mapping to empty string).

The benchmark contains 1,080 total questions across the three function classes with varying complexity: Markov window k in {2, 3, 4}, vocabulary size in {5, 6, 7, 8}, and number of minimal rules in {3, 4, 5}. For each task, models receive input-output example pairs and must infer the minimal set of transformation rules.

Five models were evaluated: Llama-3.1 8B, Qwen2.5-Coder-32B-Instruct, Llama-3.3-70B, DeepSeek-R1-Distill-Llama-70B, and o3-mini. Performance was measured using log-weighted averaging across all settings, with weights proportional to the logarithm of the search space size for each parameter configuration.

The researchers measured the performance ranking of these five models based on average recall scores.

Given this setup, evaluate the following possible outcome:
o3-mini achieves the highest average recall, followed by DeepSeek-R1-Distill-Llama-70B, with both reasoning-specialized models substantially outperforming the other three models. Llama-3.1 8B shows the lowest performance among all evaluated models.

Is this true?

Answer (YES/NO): YES